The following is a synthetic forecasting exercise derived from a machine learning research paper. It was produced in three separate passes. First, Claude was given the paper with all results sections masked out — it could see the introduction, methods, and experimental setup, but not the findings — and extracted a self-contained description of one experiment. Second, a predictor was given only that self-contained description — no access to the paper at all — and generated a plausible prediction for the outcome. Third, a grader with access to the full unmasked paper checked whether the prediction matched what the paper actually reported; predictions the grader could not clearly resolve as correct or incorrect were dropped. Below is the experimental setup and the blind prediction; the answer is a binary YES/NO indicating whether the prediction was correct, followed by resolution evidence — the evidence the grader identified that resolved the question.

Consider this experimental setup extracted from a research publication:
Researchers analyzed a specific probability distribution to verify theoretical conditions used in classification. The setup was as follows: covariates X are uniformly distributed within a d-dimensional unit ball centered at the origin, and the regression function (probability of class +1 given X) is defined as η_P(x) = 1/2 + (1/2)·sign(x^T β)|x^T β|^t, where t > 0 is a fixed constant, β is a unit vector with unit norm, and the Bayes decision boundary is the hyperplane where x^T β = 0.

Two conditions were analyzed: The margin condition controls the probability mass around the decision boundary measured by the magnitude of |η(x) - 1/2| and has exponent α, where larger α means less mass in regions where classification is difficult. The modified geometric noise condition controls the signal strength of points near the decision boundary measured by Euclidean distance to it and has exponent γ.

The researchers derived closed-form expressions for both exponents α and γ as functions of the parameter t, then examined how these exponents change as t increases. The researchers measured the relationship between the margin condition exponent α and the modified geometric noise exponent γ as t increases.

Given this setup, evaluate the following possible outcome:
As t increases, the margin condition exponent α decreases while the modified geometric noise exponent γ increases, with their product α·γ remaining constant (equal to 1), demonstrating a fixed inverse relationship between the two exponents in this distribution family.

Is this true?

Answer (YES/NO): NO